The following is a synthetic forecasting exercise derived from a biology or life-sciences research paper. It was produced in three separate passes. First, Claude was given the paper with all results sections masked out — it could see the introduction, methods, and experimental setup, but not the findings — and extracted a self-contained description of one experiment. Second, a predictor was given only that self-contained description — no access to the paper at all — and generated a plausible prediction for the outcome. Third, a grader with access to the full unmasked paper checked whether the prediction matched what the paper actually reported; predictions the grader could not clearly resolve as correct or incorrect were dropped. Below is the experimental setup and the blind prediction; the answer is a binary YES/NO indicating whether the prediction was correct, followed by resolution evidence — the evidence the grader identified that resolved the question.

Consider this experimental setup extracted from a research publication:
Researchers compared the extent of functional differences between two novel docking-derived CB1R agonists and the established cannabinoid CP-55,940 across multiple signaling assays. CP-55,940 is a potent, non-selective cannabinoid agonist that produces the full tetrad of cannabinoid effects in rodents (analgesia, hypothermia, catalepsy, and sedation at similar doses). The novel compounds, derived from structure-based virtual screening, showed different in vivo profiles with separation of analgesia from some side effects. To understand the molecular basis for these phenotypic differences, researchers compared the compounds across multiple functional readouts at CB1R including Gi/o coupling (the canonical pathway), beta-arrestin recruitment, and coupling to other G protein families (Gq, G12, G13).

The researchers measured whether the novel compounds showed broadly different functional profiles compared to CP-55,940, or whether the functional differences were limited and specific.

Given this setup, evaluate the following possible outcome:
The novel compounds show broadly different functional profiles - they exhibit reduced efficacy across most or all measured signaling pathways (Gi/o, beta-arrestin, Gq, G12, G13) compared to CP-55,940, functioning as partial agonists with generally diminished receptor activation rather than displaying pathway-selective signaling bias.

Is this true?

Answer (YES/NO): NO